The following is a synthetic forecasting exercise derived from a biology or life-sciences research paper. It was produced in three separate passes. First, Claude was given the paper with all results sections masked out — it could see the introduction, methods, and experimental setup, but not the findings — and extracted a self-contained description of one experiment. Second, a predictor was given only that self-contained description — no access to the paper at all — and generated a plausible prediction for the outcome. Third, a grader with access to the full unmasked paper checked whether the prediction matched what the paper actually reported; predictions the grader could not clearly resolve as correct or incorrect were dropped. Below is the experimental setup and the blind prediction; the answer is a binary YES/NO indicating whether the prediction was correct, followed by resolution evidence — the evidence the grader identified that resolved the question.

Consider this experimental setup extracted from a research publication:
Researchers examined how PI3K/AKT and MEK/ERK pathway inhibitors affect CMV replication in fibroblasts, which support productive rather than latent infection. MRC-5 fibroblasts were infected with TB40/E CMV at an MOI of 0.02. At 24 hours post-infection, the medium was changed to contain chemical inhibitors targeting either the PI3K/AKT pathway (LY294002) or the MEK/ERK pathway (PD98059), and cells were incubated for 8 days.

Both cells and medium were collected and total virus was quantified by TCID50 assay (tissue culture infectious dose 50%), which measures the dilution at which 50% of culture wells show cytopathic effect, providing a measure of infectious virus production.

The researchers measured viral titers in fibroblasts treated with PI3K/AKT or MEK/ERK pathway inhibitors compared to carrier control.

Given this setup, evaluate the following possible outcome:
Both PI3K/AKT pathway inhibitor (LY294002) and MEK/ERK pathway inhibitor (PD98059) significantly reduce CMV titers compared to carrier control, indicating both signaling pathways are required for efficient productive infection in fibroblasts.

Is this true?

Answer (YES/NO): NO